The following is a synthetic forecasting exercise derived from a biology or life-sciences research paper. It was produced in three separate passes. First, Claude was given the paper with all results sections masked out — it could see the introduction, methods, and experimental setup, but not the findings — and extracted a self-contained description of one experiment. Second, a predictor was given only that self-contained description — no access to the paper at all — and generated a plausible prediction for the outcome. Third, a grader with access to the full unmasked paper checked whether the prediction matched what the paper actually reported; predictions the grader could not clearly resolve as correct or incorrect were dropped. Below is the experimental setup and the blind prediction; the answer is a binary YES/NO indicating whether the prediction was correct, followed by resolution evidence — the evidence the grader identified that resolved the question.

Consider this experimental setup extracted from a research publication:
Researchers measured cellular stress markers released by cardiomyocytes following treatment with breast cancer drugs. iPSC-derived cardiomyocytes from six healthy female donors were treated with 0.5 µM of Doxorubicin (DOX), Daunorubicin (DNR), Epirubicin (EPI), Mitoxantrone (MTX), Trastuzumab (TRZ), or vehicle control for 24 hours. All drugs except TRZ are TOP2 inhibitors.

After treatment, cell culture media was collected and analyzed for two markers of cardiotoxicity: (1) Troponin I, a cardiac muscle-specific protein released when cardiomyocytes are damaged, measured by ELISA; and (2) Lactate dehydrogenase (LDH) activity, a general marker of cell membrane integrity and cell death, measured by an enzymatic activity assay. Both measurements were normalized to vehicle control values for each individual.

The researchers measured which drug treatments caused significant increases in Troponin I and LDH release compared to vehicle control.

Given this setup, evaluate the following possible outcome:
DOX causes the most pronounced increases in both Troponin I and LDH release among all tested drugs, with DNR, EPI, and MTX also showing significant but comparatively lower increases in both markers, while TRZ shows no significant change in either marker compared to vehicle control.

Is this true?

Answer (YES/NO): NO